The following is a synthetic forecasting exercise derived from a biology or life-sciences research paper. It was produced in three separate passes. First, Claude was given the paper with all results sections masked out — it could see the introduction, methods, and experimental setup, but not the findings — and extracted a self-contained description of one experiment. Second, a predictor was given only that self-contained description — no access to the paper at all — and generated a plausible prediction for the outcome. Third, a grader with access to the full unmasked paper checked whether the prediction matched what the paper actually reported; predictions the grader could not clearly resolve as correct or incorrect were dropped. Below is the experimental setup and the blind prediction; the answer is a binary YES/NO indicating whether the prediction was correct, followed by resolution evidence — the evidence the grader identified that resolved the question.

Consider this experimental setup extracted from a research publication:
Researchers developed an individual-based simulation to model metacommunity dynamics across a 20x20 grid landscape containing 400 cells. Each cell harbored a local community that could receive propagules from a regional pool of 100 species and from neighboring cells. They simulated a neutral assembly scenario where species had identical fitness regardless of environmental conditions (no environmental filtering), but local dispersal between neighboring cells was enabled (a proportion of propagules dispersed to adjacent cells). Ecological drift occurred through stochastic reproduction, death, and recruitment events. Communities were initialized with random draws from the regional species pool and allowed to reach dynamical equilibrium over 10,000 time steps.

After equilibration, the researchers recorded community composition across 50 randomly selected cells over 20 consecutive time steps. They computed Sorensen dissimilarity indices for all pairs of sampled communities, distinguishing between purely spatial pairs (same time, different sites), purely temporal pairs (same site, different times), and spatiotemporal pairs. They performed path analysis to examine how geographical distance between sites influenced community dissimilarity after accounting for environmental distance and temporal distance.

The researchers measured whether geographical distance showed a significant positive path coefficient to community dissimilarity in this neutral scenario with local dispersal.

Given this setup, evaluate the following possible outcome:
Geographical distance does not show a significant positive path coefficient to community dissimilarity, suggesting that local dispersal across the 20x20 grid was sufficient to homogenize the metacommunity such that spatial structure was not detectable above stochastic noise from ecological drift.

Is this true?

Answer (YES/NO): NO